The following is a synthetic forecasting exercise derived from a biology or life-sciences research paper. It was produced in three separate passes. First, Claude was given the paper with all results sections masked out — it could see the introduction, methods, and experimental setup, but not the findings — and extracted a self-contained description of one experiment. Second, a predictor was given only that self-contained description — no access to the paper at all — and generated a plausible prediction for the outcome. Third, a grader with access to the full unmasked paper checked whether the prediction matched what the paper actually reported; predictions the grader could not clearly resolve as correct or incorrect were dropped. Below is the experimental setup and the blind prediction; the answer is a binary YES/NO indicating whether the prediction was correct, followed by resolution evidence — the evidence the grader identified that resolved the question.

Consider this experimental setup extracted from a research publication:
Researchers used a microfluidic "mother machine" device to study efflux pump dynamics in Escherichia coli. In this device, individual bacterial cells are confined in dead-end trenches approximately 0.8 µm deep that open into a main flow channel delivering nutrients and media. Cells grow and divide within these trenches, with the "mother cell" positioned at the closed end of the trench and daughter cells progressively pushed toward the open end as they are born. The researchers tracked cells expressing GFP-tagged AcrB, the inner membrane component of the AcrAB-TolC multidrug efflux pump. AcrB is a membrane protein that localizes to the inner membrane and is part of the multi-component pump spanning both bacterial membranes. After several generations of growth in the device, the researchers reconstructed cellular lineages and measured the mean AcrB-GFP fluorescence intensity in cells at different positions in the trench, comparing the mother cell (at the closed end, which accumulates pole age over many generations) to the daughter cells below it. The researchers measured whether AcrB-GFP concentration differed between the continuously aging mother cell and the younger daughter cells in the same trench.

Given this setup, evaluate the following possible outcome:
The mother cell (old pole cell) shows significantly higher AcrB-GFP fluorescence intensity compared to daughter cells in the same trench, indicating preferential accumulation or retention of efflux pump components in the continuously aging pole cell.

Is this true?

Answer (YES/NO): YES